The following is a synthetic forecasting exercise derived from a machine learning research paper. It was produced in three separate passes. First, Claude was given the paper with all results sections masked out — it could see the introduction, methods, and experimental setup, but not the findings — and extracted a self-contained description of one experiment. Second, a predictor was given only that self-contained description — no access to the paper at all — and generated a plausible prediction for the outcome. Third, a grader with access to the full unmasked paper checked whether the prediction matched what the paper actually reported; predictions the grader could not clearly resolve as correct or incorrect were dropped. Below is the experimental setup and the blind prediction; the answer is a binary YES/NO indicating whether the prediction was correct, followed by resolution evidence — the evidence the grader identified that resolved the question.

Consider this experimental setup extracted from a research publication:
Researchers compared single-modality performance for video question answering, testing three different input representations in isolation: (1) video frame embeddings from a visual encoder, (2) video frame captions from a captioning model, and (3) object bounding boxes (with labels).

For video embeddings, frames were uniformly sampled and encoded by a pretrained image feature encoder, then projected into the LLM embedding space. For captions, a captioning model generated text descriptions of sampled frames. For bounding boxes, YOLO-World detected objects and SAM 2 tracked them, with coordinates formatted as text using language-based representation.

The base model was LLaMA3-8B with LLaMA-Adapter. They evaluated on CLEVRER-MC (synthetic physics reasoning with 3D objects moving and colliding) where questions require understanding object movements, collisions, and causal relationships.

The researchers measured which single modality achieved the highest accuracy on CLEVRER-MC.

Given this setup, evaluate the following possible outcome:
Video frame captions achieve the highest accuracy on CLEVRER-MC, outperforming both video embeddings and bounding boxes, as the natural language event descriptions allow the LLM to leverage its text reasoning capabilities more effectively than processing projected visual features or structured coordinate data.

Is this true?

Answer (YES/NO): NO